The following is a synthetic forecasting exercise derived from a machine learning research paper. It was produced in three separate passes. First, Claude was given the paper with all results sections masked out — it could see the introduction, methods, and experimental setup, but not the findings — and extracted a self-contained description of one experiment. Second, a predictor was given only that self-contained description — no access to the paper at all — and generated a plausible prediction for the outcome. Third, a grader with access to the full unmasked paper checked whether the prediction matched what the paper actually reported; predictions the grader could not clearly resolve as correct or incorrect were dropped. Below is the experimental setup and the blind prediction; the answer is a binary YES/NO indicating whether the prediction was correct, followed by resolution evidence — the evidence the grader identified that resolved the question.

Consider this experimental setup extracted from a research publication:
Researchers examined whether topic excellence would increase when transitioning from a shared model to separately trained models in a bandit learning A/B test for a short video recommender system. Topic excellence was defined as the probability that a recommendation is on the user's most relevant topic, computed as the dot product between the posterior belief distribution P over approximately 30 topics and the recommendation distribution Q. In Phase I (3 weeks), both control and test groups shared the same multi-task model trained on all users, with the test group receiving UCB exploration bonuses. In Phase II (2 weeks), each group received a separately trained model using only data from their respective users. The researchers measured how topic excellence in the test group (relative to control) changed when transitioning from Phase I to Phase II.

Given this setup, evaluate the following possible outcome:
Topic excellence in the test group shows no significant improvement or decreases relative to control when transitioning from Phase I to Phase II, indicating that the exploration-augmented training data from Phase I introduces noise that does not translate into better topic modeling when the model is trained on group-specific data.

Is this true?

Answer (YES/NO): NO